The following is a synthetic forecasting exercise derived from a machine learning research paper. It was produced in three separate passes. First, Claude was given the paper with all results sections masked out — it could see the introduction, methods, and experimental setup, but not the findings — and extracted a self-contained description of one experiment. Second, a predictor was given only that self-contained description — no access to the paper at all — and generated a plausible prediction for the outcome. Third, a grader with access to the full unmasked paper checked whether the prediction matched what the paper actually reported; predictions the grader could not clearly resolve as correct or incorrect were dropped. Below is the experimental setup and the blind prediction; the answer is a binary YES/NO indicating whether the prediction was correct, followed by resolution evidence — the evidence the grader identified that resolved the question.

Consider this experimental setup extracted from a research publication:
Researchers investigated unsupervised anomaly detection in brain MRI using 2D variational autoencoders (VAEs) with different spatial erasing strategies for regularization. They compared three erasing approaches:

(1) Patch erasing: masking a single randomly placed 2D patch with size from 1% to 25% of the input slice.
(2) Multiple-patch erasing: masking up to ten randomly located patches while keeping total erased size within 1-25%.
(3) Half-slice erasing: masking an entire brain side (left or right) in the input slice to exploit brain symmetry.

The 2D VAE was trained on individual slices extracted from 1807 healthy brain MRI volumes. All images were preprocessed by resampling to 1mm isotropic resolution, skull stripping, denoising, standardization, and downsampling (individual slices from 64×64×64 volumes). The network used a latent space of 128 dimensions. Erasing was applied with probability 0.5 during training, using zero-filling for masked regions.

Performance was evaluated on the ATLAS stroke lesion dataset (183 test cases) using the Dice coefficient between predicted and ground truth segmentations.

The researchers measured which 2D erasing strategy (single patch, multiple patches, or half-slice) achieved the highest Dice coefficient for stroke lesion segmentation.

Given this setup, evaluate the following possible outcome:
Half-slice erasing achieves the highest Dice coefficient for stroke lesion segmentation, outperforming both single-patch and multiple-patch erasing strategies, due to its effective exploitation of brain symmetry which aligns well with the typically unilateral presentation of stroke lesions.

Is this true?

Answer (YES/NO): NO